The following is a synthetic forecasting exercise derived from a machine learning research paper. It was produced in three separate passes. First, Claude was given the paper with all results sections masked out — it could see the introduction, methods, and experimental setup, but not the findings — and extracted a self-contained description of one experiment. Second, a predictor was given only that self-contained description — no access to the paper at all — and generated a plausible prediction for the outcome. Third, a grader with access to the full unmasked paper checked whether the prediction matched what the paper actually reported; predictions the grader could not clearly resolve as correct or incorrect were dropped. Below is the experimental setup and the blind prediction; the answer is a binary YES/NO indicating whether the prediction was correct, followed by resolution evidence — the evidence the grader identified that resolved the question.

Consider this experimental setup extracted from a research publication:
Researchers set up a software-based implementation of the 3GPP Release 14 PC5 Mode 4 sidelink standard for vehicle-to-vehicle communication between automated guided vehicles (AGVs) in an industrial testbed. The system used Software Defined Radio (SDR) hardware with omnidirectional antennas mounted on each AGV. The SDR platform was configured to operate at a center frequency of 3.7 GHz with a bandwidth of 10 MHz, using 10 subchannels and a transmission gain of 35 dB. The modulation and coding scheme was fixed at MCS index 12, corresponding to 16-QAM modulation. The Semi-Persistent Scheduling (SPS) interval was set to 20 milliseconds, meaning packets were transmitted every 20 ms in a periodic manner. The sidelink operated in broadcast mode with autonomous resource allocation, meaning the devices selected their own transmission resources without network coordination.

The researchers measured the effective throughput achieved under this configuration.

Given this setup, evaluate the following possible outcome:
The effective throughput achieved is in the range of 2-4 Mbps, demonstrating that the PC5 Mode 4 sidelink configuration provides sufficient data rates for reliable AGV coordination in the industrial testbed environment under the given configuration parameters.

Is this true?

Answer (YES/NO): NO